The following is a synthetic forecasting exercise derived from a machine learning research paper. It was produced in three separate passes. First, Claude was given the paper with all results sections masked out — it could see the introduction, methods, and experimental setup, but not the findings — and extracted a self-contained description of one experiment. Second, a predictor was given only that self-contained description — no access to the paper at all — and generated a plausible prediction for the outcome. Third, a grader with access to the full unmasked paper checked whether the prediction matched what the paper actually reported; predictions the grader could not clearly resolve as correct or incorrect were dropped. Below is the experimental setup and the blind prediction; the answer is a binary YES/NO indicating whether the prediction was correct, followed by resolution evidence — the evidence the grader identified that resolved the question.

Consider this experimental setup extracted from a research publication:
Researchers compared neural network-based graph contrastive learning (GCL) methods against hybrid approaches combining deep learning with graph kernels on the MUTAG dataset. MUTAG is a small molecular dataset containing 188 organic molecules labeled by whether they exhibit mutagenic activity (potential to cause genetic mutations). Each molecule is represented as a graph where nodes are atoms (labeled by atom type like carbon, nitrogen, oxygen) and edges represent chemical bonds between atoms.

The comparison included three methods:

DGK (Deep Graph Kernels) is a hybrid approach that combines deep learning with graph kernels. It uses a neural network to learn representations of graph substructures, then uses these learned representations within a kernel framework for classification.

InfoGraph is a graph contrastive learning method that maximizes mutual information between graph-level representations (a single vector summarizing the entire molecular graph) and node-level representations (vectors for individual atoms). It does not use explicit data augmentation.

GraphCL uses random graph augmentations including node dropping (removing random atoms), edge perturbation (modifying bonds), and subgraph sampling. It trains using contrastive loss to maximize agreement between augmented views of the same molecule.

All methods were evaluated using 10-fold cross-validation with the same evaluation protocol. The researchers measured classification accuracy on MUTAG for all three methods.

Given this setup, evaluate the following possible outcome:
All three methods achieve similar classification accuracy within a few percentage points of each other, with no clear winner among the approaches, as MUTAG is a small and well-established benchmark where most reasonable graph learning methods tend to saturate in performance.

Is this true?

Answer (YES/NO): NO